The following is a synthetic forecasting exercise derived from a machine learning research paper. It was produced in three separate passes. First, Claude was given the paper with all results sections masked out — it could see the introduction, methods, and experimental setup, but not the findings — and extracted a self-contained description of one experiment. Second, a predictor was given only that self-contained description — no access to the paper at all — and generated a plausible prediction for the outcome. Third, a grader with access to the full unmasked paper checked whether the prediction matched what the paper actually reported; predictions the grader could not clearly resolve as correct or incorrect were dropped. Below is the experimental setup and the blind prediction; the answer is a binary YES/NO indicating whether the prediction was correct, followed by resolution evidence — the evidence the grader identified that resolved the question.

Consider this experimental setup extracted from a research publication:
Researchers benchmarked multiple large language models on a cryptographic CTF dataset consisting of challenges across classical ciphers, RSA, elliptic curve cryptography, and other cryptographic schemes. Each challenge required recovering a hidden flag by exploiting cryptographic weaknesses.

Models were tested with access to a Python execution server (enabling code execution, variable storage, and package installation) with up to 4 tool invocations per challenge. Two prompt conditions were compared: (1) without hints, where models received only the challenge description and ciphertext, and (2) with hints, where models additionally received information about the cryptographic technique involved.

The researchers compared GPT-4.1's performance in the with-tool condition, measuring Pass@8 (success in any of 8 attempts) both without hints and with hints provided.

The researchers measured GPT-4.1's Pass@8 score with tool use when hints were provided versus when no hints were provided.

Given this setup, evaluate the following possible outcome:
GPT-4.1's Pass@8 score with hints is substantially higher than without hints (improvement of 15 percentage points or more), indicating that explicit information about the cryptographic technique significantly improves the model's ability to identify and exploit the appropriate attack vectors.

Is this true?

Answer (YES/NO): NO